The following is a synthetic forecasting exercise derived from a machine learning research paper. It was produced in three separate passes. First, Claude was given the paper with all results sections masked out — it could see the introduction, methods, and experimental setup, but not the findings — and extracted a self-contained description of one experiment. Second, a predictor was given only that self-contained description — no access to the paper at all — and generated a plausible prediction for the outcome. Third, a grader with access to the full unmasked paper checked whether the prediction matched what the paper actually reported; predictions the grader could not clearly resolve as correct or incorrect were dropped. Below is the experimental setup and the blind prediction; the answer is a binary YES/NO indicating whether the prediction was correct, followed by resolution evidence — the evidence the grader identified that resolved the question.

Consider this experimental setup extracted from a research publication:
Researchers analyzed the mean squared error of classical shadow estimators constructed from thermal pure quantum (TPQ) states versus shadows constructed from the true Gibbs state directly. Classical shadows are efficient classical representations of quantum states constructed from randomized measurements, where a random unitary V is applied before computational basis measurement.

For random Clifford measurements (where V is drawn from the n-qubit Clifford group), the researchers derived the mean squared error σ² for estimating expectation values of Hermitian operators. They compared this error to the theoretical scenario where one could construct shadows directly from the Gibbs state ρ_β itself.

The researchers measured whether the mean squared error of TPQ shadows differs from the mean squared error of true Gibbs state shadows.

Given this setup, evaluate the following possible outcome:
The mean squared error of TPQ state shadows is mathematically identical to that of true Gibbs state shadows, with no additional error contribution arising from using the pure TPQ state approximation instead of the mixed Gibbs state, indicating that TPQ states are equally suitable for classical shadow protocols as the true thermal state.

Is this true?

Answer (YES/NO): NO